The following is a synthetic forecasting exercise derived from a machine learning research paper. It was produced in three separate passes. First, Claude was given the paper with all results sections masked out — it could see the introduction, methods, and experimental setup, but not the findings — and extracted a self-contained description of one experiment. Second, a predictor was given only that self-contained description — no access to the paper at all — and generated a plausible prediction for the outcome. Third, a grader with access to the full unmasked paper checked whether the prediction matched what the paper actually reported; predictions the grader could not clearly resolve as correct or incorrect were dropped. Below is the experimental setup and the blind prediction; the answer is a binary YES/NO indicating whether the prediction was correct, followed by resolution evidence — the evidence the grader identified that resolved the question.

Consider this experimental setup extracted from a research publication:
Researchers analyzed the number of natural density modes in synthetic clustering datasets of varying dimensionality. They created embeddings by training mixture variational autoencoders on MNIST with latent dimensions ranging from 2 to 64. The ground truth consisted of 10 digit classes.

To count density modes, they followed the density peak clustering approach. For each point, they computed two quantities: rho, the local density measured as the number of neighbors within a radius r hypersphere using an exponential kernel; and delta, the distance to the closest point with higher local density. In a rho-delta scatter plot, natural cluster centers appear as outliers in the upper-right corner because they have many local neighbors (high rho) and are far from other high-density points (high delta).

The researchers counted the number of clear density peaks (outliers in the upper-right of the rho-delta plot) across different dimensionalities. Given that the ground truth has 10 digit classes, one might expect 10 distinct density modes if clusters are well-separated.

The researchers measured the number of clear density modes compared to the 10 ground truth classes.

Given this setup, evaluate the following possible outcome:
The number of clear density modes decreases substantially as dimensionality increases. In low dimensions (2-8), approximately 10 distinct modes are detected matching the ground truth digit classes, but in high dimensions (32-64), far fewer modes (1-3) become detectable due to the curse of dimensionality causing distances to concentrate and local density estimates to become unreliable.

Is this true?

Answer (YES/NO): NO